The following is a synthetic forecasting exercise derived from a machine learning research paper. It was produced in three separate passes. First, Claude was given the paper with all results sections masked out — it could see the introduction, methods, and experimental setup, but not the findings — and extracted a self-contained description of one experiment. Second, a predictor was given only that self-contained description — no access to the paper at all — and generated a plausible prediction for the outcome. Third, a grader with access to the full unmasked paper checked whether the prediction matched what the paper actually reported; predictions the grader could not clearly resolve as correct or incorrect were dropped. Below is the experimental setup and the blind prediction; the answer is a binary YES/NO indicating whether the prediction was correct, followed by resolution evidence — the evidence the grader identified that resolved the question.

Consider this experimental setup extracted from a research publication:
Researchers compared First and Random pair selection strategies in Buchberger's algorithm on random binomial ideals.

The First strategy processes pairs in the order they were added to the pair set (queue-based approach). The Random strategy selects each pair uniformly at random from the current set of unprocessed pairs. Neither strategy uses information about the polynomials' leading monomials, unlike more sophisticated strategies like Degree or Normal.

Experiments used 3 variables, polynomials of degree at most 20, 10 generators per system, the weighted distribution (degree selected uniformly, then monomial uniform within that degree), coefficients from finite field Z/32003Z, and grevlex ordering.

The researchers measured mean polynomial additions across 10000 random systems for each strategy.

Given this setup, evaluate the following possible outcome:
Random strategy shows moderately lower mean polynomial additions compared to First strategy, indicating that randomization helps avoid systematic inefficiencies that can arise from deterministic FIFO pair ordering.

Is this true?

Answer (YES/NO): YES